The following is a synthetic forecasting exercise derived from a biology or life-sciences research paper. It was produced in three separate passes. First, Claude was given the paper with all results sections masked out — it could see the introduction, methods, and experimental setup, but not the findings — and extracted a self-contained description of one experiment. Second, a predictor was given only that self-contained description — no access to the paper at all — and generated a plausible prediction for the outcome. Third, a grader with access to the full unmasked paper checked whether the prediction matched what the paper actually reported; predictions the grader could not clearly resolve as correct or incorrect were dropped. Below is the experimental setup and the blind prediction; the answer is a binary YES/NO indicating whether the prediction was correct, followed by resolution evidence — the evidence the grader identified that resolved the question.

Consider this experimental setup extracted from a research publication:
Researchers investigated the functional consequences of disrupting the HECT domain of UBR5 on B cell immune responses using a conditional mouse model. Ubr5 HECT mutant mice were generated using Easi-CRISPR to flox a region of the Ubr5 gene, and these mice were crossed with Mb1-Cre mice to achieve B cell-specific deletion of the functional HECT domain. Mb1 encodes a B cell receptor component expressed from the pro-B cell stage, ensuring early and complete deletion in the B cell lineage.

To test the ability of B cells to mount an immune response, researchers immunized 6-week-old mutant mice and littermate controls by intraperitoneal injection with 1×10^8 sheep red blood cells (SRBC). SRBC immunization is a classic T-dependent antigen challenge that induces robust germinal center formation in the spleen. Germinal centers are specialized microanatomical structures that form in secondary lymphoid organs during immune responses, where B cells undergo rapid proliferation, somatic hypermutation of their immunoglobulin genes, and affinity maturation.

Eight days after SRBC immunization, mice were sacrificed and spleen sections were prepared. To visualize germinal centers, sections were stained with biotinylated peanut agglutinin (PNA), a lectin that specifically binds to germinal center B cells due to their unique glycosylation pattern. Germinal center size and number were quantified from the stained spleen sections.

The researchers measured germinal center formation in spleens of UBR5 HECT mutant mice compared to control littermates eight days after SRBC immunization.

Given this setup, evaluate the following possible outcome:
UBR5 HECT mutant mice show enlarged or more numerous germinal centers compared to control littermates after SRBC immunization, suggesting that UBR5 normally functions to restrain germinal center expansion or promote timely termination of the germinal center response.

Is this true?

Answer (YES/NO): NO